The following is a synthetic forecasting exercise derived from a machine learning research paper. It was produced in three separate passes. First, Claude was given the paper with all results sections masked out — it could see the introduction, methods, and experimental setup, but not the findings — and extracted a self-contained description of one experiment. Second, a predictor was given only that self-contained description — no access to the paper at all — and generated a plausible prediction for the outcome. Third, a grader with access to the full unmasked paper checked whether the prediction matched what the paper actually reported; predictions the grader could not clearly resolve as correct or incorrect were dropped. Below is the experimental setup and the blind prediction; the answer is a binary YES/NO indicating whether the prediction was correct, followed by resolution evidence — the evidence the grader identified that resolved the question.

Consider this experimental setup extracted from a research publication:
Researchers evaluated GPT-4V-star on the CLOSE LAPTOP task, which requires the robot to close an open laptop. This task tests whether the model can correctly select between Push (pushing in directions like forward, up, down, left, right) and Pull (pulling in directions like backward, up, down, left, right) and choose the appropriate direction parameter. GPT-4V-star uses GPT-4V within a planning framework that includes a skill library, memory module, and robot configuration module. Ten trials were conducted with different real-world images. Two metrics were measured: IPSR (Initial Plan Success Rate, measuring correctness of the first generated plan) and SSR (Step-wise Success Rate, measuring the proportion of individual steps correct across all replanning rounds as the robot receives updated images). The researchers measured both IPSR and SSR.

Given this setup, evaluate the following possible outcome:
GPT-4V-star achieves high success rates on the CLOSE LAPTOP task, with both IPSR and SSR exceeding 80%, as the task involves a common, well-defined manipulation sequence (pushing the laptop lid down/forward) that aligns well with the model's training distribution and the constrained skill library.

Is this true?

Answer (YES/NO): NO